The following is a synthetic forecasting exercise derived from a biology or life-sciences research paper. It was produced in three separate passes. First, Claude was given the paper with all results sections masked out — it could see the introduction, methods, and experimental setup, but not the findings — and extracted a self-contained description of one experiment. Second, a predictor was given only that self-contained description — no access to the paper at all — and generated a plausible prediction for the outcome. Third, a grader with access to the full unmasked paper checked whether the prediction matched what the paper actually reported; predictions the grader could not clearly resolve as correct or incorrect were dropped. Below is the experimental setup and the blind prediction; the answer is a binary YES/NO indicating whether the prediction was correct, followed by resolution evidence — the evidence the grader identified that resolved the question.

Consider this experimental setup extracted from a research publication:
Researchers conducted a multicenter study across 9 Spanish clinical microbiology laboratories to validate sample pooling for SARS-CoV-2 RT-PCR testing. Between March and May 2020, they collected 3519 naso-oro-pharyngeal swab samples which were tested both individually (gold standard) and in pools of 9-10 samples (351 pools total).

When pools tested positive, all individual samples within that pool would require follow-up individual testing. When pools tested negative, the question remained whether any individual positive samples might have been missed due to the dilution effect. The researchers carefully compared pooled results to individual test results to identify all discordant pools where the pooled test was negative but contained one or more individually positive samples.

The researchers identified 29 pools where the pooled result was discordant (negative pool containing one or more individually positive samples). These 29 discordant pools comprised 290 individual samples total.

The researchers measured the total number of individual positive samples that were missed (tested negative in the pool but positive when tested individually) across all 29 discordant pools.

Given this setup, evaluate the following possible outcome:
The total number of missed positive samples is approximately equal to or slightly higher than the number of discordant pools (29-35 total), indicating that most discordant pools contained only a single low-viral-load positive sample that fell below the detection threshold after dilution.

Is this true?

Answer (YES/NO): YES